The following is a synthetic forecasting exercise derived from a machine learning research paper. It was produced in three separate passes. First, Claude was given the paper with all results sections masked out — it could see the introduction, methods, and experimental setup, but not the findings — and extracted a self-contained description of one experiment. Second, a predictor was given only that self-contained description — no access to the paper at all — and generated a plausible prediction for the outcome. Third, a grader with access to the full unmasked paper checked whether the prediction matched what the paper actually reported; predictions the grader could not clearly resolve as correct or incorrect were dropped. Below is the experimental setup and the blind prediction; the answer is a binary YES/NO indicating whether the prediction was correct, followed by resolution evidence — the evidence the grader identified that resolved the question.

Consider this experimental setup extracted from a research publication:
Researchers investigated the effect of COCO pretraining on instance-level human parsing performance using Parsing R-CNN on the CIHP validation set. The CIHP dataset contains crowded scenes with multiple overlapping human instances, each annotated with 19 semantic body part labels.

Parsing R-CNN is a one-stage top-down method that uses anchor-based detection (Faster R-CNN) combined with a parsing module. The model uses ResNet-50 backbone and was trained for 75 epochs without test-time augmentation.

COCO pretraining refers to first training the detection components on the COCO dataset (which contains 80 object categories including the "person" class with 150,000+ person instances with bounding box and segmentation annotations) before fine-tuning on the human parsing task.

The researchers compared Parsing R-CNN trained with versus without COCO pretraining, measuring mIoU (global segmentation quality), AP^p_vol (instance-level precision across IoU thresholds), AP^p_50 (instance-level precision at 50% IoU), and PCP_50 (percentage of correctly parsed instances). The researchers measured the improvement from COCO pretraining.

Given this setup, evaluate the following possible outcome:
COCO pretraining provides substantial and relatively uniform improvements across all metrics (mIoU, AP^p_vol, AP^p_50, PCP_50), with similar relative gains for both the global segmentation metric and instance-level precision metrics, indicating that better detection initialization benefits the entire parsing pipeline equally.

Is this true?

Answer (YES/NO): NO